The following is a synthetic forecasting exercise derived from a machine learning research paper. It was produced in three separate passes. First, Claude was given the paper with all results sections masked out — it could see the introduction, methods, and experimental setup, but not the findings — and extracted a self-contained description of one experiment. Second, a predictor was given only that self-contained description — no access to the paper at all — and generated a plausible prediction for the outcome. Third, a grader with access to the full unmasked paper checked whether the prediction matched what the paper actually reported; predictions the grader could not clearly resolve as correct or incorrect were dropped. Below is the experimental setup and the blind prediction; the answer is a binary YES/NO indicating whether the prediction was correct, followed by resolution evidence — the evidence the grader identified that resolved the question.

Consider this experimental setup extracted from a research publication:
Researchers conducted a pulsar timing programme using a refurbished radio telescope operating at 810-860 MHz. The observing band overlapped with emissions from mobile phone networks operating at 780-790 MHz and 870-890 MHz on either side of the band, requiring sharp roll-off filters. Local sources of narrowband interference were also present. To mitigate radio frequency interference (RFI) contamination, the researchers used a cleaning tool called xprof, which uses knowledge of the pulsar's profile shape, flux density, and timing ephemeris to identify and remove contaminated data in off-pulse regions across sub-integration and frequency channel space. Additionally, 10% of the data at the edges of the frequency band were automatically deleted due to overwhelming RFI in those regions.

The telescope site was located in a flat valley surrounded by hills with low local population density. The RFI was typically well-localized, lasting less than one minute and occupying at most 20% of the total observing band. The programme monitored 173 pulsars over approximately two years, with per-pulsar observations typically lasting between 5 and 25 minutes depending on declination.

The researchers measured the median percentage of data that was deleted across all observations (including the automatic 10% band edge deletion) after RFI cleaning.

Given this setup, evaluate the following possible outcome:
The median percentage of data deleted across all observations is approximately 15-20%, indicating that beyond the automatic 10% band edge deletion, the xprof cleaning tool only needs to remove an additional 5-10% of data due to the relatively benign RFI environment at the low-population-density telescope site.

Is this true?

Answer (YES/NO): YES